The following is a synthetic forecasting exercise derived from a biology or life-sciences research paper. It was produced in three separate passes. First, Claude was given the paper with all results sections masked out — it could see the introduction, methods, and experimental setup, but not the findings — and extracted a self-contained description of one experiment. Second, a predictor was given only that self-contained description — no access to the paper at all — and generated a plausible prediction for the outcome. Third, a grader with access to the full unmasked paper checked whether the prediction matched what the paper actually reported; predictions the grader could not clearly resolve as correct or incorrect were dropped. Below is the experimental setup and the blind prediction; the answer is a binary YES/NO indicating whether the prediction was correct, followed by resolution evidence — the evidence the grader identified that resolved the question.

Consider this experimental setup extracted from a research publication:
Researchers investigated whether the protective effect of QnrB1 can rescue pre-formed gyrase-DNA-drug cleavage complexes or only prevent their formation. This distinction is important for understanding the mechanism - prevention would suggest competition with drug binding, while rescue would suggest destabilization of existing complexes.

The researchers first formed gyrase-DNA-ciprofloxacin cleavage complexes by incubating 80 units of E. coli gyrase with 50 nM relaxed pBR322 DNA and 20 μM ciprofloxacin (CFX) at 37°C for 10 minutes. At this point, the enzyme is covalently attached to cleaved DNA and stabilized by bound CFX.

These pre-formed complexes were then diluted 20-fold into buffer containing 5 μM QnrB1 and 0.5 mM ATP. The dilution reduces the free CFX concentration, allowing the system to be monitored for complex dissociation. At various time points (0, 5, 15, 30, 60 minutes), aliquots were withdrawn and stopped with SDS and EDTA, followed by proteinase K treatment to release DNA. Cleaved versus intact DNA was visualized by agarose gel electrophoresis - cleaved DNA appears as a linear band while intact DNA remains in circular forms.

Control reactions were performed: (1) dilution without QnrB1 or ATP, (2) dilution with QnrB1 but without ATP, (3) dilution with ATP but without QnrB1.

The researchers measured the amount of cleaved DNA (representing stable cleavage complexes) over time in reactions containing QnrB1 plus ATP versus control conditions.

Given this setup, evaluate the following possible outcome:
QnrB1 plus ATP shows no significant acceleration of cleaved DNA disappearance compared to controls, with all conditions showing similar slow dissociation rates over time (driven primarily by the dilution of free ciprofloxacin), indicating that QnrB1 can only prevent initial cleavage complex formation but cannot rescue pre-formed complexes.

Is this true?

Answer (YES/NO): NO